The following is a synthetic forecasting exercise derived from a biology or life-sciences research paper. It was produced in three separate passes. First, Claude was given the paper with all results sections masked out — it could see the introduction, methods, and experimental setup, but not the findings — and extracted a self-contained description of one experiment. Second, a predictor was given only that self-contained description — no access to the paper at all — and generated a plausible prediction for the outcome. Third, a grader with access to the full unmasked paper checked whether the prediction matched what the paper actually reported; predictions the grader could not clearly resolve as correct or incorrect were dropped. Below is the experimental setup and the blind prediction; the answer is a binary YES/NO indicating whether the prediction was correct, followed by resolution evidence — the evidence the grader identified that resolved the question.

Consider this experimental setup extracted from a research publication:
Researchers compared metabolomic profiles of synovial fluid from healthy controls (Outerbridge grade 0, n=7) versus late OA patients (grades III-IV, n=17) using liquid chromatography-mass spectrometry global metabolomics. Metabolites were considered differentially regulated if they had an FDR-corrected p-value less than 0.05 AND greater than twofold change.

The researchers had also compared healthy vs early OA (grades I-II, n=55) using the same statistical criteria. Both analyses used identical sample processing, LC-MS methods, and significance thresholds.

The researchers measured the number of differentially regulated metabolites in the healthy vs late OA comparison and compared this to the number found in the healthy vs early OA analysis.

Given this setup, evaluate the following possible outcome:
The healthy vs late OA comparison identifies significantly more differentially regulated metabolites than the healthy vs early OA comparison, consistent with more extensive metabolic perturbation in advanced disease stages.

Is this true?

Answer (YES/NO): NO